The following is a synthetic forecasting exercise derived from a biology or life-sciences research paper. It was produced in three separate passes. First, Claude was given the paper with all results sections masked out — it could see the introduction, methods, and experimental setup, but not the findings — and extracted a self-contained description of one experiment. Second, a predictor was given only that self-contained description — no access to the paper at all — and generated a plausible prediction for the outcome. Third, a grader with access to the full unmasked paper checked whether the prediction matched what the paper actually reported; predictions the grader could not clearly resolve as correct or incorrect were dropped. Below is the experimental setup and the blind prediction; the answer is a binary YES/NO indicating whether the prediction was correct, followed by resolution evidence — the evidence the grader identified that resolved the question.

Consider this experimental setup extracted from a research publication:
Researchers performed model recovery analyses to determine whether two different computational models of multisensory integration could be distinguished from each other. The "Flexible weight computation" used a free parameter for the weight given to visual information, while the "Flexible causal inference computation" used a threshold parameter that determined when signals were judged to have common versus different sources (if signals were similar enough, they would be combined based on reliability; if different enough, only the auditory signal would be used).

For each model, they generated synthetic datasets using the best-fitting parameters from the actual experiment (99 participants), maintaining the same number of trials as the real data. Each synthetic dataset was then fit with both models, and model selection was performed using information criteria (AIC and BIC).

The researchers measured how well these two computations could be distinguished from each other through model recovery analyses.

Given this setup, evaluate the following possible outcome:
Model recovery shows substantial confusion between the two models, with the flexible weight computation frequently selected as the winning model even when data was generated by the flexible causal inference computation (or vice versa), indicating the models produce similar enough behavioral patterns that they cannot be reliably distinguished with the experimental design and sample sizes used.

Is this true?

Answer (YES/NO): YES